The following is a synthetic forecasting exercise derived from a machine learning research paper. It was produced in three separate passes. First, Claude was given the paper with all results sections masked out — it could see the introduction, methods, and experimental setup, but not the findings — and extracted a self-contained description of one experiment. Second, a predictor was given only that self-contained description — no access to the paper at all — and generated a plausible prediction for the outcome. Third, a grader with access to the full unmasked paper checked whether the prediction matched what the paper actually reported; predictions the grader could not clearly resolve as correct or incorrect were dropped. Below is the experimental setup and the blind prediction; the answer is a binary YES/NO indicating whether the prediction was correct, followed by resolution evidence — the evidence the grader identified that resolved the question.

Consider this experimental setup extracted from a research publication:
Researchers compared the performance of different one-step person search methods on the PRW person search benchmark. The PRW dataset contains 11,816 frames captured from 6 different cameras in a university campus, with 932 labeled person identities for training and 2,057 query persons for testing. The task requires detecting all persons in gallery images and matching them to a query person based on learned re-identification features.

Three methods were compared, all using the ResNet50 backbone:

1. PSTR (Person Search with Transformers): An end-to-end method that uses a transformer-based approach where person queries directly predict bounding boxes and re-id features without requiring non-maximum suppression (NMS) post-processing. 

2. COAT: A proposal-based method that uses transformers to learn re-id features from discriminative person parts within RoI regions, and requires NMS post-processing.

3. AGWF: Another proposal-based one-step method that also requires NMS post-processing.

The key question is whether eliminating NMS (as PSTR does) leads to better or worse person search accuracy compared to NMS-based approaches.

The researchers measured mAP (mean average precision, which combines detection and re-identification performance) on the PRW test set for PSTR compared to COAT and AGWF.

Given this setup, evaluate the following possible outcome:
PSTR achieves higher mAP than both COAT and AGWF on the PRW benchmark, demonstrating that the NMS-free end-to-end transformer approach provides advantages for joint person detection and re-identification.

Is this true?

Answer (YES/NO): NO